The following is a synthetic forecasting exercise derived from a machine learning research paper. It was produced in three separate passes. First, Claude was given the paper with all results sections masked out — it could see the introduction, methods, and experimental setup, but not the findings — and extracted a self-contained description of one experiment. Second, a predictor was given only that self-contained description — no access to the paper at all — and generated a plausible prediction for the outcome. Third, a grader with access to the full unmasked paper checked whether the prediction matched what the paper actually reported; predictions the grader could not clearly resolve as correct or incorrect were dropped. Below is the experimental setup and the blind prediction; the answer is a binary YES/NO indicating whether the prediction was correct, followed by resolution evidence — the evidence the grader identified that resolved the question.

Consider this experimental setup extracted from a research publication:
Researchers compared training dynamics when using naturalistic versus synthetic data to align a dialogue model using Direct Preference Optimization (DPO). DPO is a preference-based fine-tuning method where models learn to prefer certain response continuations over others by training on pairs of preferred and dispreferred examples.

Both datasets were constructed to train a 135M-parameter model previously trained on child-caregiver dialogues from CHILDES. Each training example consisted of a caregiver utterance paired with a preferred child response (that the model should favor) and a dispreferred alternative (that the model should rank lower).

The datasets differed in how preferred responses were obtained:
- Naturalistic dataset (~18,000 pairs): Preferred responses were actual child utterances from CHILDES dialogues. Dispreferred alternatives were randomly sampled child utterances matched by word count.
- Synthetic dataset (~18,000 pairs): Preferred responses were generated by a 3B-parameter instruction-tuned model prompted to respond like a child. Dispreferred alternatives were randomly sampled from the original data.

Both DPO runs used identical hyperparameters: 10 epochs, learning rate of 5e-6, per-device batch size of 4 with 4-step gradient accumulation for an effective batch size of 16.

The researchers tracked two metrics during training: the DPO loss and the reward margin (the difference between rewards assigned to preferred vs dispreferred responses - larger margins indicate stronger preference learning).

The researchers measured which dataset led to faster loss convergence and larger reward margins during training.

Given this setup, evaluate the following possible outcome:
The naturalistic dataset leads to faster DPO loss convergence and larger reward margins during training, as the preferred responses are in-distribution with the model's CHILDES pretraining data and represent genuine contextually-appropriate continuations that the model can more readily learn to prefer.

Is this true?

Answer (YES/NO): NO